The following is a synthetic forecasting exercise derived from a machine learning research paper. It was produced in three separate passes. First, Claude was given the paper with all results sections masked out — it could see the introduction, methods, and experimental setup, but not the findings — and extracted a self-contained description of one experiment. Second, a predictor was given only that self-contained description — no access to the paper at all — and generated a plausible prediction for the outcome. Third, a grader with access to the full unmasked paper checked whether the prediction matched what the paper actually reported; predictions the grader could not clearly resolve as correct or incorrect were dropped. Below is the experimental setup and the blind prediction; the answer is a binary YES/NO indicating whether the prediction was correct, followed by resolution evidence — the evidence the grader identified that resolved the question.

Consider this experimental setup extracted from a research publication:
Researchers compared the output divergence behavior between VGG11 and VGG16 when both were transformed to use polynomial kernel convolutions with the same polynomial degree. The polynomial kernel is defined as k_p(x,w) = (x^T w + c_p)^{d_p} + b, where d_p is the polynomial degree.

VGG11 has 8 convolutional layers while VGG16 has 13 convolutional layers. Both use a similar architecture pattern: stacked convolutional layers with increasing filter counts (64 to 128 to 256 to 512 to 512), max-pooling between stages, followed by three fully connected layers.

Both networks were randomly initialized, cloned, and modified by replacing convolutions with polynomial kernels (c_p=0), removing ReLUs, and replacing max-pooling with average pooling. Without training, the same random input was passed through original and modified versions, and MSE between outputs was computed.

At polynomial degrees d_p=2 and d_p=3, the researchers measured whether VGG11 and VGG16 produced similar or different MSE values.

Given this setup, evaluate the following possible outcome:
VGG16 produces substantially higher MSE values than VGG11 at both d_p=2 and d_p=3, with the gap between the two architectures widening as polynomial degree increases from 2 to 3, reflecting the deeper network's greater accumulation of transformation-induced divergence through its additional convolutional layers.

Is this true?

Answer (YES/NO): NO